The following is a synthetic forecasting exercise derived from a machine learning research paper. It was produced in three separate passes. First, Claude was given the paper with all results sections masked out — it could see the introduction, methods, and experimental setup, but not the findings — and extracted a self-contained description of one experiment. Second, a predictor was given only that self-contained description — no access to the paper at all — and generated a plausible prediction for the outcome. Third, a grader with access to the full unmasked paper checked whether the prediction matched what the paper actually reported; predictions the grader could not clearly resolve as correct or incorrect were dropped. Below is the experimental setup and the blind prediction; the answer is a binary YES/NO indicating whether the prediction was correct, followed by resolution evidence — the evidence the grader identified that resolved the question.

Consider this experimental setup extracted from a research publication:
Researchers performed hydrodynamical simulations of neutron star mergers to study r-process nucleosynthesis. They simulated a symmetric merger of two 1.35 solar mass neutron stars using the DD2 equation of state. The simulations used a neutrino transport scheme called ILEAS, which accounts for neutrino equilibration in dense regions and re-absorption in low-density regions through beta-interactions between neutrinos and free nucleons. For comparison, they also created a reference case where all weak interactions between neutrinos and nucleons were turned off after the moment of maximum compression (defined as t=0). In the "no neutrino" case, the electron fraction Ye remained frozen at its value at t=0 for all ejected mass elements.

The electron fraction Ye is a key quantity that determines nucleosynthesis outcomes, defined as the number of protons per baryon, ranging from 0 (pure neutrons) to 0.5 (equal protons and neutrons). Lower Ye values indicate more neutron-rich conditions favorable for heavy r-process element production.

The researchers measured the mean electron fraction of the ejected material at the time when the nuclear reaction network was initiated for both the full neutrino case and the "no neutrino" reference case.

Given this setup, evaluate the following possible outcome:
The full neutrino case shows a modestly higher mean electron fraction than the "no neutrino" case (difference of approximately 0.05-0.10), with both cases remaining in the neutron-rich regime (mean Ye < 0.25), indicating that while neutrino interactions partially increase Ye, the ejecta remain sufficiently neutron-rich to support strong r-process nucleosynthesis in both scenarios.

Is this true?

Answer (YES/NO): NO